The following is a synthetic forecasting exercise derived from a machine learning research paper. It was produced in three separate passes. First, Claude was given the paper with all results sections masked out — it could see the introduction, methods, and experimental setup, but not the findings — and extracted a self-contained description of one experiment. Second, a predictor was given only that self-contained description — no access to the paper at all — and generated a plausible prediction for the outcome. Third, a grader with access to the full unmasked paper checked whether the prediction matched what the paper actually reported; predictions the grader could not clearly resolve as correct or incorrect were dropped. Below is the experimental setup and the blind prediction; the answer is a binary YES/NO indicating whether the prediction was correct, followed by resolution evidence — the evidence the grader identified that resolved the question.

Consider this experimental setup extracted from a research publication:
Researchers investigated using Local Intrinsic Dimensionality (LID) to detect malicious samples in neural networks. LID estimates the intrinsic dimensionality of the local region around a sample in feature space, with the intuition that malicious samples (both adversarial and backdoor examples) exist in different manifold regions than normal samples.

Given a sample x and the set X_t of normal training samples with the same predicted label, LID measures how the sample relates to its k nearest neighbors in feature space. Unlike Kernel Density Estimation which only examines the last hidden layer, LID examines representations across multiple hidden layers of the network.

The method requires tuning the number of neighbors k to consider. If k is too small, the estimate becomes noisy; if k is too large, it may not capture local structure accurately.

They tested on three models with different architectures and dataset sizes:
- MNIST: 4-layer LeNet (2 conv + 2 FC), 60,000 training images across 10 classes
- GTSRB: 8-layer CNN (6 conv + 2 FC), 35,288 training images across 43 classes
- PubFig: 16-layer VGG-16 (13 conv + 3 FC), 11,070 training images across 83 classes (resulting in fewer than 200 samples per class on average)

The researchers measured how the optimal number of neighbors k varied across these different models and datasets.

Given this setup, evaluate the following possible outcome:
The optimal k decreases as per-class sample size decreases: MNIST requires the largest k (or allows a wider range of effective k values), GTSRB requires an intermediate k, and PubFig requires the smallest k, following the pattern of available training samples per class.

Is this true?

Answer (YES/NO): NO